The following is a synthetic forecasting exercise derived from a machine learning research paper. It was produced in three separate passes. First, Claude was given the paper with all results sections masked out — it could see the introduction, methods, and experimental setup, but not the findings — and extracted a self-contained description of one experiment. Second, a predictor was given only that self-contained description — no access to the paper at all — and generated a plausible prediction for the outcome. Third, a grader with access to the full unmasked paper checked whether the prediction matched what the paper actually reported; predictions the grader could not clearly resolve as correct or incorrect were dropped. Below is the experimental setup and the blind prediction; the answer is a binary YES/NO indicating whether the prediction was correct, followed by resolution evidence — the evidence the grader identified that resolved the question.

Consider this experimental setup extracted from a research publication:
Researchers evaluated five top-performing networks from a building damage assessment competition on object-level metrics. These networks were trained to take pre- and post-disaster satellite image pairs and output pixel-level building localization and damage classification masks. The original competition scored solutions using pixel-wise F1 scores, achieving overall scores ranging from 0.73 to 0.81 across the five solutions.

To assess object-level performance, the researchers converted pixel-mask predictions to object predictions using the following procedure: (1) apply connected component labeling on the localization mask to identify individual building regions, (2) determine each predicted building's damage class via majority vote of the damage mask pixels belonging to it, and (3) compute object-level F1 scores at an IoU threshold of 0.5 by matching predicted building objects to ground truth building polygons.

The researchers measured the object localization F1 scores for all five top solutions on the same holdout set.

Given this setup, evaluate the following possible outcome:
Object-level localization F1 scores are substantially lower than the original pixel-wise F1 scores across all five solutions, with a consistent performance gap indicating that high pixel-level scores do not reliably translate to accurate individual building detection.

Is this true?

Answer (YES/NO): YES